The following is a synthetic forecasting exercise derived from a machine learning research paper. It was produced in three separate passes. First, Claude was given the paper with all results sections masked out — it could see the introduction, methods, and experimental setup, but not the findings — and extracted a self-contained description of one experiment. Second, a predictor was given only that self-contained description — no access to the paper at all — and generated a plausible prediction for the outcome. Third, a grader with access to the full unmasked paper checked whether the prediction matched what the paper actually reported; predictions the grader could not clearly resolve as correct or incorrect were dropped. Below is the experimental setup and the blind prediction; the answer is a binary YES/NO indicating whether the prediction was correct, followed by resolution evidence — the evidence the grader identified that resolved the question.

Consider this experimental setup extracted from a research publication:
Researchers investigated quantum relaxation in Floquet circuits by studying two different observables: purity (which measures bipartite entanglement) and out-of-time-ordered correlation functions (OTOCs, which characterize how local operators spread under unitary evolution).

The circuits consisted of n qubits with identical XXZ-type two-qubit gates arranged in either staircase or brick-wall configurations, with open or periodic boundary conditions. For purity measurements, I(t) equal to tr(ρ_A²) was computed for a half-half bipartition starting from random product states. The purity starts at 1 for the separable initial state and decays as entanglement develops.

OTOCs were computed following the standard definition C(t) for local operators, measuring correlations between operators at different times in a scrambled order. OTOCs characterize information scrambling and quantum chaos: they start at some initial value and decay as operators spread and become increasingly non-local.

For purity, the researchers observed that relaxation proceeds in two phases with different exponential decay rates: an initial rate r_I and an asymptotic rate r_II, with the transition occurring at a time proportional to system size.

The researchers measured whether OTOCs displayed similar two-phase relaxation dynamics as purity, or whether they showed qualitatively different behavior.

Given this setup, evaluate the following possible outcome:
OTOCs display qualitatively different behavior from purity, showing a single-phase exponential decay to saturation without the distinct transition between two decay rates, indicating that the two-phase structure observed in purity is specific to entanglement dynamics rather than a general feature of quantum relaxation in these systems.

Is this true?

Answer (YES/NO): NO